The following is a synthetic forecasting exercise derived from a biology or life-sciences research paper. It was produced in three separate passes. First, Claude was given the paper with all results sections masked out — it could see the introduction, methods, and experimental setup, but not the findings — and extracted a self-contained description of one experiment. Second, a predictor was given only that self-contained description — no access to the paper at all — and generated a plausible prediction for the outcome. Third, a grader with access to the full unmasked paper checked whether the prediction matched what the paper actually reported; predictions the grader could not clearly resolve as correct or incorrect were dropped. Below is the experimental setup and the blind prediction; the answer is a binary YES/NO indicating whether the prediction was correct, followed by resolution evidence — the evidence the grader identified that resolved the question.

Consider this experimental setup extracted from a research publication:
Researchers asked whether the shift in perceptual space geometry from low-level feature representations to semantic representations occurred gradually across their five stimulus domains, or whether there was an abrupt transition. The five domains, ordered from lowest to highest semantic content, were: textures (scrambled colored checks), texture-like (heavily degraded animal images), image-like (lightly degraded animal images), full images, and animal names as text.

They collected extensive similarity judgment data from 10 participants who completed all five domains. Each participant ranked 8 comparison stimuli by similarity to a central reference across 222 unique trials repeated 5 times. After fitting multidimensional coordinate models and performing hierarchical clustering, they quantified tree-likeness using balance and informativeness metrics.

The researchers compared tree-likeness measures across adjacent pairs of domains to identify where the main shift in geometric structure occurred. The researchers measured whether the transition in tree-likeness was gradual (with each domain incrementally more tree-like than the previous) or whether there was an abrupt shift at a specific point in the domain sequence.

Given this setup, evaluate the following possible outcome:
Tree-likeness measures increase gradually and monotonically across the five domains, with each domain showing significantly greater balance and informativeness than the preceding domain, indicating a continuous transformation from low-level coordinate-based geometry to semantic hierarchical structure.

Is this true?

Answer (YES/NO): NO